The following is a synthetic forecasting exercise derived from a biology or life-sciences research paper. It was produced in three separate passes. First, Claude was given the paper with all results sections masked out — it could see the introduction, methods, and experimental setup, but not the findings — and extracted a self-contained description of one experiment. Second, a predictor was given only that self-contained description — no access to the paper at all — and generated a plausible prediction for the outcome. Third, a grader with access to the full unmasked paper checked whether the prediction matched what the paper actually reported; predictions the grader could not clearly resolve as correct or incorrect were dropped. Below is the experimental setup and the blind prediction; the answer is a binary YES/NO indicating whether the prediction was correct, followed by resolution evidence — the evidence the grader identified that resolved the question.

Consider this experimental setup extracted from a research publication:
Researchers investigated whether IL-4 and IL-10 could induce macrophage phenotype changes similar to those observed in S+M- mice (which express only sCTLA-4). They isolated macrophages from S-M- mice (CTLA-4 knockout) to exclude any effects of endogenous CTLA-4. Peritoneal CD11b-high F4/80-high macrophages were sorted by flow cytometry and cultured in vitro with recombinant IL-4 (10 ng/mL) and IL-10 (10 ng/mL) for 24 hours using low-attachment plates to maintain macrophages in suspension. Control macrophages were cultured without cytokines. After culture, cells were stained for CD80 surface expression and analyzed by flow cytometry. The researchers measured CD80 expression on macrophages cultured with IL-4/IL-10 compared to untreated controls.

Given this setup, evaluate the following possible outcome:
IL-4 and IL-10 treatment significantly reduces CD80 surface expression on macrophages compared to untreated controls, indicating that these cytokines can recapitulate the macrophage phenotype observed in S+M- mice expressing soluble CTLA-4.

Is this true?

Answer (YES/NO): YES